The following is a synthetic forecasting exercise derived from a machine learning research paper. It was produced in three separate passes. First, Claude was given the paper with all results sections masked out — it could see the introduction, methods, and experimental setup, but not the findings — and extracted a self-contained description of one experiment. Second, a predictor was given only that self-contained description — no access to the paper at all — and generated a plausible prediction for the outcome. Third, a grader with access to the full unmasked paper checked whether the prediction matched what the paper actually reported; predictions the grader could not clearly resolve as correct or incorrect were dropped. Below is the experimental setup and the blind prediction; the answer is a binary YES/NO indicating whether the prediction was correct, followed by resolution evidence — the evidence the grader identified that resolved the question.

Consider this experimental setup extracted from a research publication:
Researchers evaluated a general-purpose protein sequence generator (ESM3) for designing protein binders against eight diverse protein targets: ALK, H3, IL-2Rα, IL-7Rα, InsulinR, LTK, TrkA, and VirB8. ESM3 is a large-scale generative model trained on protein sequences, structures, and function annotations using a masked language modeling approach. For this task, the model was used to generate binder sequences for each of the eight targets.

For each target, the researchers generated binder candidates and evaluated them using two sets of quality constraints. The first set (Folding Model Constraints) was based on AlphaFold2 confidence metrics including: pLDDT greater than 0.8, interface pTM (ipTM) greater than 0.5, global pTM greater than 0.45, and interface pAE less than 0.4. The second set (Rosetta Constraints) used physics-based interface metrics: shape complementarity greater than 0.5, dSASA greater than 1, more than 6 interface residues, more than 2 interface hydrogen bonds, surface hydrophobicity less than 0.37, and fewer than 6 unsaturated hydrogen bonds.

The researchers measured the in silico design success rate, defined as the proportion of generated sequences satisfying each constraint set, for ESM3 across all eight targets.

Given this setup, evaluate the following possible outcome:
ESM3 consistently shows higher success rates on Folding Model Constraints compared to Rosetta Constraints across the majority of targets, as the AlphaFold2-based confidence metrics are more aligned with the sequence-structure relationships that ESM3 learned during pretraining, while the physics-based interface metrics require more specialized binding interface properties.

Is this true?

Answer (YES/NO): NO